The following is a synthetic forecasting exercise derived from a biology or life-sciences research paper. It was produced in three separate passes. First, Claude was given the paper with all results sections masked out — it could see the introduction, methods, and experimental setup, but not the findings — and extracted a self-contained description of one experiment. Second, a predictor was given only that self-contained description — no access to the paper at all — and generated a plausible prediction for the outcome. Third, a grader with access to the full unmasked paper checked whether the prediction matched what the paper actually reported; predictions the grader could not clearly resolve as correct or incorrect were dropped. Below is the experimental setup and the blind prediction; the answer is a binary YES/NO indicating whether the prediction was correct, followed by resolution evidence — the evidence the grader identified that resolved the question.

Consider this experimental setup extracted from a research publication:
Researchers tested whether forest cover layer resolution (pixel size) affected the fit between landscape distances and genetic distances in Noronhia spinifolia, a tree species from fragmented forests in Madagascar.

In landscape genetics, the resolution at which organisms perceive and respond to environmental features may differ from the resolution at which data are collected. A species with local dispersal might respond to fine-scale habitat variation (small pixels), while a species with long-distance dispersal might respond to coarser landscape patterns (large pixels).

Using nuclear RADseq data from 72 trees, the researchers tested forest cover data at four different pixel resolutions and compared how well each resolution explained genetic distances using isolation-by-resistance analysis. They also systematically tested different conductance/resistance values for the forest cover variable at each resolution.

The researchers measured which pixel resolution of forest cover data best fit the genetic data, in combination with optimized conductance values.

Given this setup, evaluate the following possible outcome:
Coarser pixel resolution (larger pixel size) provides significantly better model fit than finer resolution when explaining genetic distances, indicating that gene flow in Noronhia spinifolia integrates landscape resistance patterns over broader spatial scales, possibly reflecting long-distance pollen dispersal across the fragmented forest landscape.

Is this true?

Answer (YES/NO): NO